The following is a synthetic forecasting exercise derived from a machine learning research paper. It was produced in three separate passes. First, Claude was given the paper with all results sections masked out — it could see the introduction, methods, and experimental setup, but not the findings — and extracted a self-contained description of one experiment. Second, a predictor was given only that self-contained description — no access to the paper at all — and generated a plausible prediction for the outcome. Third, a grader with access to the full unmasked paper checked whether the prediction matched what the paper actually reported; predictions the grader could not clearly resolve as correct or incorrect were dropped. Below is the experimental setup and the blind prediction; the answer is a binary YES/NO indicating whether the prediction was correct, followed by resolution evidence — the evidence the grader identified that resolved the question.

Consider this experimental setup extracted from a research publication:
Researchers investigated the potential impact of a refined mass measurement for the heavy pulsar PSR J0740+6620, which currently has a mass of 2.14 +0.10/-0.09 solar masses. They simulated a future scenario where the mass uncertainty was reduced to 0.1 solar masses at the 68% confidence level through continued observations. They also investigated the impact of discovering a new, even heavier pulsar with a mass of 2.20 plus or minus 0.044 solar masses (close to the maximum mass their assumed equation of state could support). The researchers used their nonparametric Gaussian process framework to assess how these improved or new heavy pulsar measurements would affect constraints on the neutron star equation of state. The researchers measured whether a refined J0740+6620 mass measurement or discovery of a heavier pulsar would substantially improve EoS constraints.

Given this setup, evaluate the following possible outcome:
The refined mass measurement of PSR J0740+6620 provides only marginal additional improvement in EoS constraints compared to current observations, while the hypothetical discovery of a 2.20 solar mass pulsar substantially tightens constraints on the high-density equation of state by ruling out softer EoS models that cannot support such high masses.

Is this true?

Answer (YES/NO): NO